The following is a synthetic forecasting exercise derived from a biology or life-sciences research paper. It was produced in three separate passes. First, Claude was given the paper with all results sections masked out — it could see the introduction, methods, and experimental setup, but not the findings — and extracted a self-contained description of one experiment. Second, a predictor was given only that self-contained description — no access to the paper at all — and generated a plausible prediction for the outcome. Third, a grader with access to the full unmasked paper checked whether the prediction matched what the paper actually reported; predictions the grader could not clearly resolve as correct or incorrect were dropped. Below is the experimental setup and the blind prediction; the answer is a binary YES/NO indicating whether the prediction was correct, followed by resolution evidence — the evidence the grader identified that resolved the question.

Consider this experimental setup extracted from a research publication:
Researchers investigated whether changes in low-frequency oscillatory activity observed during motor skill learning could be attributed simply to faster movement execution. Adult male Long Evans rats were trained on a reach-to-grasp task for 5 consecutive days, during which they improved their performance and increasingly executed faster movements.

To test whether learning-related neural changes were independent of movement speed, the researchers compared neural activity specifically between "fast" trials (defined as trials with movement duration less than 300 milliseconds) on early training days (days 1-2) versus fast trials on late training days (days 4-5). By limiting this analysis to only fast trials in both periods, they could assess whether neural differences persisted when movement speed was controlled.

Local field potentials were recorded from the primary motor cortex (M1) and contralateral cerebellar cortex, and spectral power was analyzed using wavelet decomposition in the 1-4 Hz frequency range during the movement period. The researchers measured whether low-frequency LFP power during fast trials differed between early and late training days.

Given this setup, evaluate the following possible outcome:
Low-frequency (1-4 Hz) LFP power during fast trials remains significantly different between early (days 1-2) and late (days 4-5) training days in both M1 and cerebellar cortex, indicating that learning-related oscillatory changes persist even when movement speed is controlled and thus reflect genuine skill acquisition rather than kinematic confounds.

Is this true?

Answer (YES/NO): YES